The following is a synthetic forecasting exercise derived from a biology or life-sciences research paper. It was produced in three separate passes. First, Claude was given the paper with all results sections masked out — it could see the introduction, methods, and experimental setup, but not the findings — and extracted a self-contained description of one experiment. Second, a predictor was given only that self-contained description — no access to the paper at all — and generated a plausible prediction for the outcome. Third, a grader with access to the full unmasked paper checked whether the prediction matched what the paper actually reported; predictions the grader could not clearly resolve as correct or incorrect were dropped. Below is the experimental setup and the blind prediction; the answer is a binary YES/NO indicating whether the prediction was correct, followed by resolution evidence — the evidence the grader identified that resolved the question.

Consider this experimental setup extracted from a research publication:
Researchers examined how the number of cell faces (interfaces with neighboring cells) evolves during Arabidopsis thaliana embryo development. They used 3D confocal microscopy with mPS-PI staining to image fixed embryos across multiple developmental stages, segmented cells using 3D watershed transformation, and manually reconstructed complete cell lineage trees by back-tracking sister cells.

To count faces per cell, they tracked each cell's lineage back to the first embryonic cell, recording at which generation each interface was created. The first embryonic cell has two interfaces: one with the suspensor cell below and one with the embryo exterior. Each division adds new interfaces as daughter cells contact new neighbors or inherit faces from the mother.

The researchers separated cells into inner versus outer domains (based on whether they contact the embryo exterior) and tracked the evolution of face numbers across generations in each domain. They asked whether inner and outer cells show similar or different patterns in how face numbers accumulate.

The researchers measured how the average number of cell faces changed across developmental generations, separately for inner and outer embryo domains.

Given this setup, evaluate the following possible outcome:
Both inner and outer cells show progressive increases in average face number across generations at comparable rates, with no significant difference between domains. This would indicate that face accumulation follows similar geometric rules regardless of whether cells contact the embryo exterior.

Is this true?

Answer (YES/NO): NO